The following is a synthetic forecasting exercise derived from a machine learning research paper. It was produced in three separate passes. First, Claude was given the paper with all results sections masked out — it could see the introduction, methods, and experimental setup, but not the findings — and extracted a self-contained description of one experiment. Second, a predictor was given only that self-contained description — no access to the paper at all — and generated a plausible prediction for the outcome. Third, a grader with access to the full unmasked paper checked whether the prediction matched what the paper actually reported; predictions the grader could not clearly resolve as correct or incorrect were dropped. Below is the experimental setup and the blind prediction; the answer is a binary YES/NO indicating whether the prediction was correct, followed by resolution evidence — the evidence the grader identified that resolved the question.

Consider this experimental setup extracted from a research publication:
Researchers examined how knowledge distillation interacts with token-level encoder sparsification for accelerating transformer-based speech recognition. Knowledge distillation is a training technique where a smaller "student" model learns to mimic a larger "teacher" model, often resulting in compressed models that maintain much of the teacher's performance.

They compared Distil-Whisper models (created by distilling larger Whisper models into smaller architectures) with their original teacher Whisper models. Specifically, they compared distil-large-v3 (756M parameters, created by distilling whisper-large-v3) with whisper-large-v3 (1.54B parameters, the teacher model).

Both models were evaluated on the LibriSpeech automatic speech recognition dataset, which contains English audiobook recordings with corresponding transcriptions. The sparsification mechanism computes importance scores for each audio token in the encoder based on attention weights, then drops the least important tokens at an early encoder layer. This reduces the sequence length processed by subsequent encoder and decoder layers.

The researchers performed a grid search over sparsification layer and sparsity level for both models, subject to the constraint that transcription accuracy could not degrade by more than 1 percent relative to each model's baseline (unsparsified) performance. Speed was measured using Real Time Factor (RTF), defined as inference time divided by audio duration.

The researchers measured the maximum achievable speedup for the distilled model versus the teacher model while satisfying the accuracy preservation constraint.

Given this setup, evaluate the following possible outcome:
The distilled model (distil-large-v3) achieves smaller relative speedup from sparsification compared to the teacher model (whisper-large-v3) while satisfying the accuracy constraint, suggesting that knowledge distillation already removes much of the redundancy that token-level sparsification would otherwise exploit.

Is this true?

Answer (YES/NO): NO